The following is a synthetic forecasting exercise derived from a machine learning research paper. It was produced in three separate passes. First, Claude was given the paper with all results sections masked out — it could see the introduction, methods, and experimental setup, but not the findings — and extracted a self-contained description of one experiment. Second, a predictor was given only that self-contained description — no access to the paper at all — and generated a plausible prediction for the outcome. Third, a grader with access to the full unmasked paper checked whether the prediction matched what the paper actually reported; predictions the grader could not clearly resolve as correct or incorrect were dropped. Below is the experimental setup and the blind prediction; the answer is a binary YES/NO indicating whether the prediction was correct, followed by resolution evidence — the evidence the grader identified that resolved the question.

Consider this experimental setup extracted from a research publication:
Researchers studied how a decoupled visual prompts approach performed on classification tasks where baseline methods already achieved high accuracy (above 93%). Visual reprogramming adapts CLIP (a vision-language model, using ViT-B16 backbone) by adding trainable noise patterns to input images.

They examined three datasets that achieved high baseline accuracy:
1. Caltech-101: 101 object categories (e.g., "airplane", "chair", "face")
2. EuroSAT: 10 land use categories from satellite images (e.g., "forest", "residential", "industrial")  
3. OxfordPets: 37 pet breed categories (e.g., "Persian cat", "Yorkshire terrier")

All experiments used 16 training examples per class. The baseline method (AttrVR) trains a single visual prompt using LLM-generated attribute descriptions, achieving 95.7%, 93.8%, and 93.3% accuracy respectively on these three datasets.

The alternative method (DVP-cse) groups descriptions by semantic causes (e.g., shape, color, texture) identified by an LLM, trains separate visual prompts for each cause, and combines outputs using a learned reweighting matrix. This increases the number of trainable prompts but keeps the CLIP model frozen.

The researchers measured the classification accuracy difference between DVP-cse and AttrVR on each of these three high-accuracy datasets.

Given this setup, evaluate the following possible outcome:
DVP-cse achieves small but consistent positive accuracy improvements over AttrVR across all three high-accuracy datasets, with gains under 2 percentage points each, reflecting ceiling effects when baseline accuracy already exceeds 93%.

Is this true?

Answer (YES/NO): NO